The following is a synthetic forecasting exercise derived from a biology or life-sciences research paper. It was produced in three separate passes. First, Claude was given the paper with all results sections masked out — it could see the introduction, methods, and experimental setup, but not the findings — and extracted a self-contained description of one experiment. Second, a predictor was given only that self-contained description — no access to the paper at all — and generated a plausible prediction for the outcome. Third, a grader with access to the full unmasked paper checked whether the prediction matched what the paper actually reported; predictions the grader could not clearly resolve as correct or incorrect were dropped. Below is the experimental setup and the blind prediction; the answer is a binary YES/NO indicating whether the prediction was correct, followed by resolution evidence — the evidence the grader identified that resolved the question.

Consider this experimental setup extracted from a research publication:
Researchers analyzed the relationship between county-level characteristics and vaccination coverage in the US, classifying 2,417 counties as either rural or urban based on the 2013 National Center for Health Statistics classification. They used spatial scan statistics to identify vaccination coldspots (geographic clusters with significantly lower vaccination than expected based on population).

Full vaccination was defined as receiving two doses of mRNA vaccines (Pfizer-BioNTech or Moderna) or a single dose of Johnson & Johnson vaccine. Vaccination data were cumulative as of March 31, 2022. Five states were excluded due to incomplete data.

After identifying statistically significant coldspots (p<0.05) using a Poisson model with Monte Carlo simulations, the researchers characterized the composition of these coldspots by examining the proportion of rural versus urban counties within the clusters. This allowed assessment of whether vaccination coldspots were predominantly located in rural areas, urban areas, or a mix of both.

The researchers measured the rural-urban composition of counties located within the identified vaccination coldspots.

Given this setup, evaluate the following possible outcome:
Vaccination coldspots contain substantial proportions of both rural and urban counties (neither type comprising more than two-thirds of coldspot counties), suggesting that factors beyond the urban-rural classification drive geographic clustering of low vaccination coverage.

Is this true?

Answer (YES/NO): NO